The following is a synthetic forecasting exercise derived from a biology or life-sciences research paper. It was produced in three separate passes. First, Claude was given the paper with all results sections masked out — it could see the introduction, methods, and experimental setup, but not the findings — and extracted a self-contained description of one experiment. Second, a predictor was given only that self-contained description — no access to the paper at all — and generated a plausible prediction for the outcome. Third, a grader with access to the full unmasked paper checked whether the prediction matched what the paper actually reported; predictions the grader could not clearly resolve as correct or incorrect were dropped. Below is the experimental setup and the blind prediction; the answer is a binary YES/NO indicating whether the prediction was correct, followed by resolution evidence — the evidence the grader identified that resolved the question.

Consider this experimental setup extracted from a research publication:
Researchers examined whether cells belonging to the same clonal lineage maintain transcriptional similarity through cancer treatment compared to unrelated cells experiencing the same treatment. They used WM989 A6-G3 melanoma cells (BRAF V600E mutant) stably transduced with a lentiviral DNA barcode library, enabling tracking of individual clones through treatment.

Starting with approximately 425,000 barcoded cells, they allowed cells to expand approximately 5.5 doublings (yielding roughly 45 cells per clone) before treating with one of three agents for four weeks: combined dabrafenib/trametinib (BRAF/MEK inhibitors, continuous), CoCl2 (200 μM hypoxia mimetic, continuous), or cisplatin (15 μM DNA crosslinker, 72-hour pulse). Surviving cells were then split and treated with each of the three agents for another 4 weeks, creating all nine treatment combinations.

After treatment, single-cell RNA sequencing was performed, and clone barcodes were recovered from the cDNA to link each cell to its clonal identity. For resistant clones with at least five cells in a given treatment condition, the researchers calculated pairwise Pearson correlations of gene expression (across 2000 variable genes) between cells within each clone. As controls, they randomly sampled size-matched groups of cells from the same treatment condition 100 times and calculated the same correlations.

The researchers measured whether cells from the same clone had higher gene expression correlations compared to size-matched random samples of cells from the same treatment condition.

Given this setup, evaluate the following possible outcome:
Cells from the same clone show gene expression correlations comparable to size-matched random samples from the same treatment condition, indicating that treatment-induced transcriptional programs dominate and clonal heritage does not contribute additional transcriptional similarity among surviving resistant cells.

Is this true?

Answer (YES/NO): NO